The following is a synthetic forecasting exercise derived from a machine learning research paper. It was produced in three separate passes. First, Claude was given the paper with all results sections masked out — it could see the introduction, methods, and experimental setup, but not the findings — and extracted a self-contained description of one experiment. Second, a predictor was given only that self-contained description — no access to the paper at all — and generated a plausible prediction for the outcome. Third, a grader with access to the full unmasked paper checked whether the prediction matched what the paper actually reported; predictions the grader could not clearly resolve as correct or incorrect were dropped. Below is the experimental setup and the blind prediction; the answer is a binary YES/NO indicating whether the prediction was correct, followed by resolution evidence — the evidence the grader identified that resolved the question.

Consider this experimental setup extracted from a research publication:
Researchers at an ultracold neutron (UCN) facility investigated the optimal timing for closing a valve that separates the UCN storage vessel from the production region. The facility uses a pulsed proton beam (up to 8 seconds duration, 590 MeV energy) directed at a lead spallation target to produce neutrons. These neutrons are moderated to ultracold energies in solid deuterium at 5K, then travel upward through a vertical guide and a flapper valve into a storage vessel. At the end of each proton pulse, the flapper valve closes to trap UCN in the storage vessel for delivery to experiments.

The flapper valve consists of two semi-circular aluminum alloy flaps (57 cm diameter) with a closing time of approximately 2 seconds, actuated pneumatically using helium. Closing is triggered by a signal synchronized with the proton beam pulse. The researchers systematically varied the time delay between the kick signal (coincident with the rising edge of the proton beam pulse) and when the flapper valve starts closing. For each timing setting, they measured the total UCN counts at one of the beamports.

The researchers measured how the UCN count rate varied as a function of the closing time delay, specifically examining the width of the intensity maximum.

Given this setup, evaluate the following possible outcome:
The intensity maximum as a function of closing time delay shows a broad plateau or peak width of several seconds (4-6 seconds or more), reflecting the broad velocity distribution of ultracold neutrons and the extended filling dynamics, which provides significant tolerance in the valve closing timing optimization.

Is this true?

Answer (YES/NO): NO